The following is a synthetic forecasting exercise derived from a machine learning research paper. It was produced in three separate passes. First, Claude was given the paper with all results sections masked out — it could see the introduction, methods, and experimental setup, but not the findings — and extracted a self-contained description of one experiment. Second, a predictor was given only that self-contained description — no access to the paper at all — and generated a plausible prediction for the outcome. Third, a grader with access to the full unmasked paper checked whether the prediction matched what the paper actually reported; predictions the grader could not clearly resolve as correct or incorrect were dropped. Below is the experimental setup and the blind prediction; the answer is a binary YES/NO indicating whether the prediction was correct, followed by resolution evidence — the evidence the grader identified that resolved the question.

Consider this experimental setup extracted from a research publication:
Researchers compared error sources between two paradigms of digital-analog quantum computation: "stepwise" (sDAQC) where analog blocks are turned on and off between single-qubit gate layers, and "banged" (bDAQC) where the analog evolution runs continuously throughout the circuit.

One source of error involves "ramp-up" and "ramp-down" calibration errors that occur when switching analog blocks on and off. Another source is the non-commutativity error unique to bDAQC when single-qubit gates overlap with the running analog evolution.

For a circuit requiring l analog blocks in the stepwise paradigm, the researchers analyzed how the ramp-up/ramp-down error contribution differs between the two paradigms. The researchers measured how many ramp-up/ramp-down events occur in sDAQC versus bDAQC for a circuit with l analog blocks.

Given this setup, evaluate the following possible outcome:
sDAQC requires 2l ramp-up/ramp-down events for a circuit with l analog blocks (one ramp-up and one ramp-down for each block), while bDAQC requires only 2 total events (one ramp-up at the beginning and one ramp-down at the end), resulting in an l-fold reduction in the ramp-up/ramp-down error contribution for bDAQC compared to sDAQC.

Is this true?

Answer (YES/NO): YES